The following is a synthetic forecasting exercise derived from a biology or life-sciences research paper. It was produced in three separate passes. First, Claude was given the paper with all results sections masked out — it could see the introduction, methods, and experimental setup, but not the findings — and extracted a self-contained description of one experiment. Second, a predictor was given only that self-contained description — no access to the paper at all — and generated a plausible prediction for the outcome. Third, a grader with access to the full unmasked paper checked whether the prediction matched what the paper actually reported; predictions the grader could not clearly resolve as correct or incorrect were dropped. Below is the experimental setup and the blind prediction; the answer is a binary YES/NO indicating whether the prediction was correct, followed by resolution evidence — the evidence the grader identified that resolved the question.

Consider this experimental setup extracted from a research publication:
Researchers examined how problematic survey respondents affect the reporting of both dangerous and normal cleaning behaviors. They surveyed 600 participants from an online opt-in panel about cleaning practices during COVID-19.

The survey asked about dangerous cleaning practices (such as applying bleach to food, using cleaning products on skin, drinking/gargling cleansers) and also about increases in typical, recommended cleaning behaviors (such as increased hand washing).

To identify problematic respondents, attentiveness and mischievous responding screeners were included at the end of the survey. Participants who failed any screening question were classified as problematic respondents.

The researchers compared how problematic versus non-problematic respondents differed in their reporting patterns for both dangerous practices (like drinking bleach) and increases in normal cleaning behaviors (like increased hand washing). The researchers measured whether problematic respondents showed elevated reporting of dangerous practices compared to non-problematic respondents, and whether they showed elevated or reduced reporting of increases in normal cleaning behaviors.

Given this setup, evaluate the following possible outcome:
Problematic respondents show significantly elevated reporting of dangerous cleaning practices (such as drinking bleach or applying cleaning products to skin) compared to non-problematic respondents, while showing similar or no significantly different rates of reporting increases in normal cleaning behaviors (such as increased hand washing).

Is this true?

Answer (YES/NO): NO